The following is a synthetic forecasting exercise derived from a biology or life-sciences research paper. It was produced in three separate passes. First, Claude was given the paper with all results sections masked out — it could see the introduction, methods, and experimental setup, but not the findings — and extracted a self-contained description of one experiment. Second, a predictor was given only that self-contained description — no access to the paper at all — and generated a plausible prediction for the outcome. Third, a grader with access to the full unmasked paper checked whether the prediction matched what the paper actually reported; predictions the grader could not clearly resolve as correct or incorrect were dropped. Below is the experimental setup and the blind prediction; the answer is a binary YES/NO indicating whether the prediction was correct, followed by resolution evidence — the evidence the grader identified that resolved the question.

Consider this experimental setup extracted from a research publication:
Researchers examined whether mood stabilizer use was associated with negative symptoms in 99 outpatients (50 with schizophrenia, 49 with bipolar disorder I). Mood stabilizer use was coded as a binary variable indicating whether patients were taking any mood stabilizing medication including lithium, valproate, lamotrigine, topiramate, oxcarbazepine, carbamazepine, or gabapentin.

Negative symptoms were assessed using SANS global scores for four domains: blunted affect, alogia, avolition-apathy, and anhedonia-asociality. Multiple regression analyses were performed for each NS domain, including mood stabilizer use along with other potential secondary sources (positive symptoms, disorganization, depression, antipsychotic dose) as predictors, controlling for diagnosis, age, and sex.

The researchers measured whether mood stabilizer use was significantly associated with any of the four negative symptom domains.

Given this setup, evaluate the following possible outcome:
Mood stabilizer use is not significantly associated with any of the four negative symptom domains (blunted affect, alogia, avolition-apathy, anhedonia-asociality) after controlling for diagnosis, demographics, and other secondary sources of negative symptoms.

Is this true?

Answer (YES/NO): YES